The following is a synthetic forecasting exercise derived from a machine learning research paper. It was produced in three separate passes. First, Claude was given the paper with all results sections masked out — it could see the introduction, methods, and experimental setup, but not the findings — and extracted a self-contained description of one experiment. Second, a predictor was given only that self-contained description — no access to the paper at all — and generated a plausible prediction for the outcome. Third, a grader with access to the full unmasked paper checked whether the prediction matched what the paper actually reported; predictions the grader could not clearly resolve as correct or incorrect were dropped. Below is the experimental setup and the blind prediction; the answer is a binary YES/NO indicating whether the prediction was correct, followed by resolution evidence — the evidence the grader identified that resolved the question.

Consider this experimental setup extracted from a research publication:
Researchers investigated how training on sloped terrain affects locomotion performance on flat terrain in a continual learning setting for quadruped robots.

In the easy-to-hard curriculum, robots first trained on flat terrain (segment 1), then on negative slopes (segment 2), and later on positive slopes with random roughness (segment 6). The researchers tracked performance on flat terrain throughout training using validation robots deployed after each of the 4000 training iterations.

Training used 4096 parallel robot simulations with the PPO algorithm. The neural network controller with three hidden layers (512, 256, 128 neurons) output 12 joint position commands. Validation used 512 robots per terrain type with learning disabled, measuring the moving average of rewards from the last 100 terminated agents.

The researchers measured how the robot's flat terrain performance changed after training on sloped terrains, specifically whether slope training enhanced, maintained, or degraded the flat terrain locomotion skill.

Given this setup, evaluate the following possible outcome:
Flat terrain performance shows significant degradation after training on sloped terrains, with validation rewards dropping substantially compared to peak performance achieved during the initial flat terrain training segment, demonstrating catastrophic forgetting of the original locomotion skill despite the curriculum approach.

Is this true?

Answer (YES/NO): NO